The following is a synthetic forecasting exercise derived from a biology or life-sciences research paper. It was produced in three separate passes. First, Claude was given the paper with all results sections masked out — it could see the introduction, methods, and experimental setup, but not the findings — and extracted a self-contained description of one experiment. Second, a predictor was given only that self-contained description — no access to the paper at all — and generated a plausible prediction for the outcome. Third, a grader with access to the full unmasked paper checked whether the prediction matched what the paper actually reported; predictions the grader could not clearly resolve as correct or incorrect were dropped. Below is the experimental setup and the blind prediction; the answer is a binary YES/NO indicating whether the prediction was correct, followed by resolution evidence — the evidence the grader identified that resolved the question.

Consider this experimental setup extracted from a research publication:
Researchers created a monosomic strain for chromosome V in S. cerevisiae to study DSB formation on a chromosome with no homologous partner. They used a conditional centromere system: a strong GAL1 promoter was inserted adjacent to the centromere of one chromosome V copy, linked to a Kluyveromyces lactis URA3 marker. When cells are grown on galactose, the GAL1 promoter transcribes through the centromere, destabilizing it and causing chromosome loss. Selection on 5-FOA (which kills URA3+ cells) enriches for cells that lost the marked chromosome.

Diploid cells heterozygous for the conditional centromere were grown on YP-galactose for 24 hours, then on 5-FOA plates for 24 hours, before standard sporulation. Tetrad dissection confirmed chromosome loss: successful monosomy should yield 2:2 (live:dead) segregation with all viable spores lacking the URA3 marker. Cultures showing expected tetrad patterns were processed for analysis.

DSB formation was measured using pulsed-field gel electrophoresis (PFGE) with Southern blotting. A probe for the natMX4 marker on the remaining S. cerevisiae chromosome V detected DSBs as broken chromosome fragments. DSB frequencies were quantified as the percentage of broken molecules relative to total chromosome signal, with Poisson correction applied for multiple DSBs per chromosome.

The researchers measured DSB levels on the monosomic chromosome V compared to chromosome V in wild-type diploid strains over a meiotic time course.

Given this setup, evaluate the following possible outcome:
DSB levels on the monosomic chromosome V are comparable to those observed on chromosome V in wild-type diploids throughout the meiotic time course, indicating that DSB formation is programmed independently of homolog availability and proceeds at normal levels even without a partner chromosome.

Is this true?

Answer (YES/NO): NO